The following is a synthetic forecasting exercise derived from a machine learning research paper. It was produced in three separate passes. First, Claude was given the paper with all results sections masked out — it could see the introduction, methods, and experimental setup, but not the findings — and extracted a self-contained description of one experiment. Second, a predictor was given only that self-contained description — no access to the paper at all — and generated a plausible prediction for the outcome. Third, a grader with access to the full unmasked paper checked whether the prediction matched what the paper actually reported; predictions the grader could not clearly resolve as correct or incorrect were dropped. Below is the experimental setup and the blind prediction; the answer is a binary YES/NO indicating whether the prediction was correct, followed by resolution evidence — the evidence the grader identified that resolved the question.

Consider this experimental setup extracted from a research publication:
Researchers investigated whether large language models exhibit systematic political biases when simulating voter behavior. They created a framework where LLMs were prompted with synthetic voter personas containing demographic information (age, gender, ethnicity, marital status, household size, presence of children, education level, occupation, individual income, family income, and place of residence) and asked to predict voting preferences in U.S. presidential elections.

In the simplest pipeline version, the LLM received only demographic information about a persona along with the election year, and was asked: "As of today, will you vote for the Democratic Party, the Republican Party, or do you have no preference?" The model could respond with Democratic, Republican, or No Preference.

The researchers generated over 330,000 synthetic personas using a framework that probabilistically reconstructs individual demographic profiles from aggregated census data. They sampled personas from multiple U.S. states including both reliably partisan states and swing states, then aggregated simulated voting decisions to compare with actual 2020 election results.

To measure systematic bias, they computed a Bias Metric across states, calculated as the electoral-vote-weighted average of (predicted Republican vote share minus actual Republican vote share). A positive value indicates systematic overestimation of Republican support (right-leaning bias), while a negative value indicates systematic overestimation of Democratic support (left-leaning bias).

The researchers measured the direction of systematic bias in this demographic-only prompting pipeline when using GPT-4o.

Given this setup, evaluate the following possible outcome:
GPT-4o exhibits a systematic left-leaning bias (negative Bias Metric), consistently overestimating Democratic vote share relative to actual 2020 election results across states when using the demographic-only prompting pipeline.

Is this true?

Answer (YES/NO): YES